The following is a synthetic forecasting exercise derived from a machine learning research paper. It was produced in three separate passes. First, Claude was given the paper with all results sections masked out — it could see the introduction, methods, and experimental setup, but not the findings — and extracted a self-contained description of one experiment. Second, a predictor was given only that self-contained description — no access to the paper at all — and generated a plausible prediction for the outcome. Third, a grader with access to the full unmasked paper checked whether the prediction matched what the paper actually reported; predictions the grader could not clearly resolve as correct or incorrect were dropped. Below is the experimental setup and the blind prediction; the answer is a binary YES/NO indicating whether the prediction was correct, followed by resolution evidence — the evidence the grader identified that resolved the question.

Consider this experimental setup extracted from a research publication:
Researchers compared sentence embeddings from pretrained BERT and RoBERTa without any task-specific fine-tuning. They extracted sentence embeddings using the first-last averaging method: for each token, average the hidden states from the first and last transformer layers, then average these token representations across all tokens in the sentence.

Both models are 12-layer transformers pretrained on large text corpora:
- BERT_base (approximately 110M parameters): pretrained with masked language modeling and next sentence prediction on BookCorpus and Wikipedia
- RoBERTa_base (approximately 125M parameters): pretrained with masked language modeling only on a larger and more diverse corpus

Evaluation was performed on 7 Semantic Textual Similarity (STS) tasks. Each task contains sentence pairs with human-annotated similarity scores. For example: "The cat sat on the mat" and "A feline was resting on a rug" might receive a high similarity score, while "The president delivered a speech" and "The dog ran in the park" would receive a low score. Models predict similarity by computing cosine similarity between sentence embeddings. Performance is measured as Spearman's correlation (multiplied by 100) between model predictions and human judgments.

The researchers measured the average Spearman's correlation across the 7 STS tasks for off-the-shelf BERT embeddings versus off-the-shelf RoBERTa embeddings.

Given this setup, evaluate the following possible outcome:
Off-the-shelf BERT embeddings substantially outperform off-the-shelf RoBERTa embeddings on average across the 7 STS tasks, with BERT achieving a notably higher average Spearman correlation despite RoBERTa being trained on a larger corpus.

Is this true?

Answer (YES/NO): NO